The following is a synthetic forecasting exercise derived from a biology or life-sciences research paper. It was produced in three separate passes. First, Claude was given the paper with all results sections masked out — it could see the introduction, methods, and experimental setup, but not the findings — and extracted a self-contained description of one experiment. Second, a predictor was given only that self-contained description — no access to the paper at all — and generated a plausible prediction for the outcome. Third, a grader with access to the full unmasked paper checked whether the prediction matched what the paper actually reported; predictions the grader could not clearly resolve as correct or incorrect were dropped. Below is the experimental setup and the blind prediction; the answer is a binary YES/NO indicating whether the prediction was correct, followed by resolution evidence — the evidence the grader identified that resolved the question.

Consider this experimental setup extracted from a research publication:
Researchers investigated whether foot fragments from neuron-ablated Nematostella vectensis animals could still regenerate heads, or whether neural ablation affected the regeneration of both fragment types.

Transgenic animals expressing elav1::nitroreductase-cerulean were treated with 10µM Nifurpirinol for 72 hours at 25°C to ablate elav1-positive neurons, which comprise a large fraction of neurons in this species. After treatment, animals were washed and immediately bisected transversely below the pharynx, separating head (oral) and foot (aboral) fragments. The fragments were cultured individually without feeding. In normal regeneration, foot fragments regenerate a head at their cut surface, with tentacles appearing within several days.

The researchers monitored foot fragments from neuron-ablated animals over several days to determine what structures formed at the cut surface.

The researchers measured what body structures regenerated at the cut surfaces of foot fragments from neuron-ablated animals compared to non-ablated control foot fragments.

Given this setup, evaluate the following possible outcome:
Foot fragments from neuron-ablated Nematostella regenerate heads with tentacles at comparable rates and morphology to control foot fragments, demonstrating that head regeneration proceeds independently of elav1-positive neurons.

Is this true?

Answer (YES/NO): YES